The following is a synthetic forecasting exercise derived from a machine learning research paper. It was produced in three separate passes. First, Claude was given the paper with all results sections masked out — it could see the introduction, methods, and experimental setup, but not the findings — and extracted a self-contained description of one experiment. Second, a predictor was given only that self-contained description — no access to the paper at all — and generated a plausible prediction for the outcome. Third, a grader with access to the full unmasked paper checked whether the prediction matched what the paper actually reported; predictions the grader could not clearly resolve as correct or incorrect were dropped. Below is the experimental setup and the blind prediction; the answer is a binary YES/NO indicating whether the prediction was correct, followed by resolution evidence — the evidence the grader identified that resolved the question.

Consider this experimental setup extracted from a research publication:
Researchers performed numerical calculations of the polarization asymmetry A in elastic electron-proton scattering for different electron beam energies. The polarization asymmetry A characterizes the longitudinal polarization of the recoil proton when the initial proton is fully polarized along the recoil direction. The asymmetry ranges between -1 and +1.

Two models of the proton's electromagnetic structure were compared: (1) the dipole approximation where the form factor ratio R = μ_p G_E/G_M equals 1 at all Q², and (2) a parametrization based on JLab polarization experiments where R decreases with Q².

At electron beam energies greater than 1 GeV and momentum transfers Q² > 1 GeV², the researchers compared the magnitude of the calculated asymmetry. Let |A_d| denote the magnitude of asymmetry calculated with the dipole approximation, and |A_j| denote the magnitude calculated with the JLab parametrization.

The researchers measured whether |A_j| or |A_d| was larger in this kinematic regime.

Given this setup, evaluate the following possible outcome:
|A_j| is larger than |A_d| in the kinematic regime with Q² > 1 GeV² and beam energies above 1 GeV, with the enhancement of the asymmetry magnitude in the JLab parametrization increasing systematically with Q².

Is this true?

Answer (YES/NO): NO